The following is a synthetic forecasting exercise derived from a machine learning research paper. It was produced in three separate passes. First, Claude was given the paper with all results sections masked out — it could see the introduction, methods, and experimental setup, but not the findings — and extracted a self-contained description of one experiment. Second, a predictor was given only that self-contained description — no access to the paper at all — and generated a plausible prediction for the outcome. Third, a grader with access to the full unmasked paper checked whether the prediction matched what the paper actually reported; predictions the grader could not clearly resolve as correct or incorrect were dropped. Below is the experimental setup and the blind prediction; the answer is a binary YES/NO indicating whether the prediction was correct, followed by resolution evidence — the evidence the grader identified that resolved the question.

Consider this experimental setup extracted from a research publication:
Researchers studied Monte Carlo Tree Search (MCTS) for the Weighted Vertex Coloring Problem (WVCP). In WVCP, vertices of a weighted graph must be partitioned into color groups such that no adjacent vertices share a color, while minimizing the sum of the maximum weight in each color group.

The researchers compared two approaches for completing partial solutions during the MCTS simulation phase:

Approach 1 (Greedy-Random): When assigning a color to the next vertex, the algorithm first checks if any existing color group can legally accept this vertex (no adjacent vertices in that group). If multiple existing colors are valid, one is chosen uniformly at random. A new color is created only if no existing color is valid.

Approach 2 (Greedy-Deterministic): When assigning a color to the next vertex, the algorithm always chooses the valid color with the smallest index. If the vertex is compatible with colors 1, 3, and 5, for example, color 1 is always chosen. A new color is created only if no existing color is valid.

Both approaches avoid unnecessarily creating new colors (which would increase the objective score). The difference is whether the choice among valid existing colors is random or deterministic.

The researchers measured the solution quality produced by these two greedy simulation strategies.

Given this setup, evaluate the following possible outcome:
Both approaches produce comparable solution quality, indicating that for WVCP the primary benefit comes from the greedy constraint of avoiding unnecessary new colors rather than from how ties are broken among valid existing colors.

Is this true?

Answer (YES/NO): NO